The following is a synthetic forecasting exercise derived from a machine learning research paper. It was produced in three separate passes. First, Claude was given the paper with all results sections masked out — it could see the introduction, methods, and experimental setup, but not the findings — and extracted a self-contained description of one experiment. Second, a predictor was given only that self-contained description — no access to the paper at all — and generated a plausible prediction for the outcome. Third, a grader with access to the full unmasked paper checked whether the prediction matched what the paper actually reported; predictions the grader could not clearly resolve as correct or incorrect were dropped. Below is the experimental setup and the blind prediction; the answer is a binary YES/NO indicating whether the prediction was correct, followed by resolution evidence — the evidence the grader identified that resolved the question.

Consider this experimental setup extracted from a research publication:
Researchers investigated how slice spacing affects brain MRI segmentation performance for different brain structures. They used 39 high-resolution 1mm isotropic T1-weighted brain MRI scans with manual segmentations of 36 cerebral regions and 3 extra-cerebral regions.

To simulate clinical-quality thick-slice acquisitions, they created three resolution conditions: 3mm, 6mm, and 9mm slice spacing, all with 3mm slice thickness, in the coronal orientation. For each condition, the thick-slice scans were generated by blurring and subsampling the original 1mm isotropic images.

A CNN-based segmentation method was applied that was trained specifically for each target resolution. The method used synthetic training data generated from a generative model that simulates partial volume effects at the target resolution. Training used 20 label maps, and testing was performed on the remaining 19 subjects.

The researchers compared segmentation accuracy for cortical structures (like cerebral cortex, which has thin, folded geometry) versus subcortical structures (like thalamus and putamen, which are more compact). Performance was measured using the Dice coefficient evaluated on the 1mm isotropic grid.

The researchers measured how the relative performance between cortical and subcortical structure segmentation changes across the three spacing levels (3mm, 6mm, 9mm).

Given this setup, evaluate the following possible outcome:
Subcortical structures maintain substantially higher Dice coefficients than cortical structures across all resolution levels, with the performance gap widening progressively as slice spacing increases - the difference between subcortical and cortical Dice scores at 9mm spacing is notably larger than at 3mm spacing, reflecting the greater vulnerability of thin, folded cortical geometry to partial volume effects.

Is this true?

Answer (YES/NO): YES